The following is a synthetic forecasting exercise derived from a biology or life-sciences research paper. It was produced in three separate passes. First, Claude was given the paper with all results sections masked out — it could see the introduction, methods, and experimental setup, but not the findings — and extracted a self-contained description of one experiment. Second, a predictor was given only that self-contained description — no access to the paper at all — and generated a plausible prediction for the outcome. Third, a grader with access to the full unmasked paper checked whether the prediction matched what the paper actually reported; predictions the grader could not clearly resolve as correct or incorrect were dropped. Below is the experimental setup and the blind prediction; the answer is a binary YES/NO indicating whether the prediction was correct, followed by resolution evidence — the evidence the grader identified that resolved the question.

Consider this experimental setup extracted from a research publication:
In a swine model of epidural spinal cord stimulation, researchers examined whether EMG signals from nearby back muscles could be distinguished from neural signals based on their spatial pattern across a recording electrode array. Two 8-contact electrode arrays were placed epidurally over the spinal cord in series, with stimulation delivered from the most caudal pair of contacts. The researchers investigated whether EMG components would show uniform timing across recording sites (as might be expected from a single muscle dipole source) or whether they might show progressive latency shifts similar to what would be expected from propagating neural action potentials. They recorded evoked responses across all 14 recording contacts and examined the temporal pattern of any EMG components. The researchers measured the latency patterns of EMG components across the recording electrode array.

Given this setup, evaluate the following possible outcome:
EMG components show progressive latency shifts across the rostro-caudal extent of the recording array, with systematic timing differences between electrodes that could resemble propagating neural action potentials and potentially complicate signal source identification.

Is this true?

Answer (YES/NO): YES